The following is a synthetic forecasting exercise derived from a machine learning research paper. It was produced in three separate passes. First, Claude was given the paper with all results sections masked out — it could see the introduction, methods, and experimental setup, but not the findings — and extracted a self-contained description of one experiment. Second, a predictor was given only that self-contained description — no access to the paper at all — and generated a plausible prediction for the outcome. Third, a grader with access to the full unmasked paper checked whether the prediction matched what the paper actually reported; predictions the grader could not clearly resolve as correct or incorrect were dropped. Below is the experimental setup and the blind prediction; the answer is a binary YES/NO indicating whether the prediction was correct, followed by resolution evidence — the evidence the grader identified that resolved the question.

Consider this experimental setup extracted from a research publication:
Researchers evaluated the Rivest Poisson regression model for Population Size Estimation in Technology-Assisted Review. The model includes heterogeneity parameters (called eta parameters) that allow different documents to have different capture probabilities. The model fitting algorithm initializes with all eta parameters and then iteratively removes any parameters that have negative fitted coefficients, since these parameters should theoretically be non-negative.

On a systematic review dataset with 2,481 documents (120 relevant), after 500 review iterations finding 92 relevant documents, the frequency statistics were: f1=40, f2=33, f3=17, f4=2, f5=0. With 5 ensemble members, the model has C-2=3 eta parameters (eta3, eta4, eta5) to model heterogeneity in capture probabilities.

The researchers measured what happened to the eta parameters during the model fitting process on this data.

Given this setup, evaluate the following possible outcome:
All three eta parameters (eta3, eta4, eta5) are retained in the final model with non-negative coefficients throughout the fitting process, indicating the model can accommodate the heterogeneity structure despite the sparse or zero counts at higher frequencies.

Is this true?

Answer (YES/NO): NO